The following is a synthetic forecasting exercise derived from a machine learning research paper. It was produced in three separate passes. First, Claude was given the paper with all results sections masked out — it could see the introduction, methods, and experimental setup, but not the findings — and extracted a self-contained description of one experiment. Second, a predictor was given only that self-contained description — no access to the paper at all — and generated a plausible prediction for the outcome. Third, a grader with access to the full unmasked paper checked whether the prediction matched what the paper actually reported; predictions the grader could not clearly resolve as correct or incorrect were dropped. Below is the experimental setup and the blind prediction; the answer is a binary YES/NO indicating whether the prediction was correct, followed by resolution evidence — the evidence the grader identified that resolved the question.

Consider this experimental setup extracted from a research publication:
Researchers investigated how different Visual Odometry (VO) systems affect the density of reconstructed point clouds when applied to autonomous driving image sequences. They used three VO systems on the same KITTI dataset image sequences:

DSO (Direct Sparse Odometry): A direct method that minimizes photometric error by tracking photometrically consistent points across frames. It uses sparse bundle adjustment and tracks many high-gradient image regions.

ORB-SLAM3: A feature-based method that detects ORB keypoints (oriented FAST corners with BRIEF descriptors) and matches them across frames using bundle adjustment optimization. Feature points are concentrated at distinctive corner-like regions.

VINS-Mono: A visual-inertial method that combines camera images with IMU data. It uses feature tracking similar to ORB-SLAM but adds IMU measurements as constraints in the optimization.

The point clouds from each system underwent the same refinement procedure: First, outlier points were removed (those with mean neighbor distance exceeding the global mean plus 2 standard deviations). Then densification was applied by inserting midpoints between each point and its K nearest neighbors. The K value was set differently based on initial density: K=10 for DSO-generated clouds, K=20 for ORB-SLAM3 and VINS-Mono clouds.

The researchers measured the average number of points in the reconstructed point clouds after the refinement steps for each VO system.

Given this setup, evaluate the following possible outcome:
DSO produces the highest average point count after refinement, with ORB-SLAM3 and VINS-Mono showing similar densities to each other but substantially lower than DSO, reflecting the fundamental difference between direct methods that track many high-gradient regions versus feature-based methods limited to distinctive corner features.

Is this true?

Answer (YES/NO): NO